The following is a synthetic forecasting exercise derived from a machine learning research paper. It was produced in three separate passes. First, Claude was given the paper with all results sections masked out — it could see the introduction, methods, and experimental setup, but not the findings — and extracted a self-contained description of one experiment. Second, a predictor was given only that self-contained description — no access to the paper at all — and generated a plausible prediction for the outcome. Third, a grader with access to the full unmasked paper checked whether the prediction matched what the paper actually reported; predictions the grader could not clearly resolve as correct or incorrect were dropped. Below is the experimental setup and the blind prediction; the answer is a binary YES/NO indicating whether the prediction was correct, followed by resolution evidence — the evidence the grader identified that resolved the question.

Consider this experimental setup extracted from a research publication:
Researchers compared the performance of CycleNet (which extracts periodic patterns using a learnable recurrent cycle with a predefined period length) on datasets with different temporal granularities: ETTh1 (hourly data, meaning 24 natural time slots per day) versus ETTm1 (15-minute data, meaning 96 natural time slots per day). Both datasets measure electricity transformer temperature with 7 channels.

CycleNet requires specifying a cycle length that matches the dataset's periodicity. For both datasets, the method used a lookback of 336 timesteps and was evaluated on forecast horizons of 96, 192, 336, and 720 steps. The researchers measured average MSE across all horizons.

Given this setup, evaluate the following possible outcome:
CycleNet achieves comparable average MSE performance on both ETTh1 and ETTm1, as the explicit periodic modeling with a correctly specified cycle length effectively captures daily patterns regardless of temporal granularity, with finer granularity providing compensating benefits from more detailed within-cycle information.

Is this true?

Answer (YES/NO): NO